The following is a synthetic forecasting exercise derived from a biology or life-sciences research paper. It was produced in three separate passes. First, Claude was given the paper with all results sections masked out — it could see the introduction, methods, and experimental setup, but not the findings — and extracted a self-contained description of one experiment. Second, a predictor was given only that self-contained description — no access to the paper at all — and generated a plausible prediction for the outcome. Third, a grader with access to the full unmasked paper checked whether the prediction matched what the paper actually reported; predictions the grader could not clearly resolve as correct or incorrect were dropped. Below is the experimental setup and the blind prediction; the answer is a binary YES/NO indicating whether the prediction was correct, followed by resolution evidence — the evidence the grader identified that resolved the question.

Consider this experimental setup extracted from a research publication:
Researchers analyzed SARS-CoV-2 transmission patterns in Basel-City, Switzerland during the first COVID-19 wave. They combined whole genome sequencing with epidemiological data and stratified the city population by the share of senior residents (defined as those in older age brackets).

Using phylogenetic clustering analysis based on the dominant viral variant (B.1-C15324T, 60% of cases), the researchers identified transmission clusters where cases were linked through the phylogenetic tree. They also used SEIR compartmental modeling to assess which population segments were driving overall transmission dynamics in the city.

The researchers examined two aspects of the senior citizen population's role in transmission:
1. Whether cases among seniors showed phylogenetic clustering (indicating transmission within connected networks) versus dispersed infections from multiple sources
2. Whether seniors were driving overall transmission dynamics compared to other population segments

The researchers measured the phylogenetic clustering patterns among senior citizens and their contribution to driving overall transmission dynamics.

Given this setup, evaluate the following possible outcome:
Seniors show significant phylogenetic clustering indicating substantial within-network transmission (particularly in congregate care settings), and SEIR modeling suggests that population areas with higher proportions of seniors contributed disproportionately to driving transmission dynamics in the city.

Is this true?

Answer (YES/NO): NO